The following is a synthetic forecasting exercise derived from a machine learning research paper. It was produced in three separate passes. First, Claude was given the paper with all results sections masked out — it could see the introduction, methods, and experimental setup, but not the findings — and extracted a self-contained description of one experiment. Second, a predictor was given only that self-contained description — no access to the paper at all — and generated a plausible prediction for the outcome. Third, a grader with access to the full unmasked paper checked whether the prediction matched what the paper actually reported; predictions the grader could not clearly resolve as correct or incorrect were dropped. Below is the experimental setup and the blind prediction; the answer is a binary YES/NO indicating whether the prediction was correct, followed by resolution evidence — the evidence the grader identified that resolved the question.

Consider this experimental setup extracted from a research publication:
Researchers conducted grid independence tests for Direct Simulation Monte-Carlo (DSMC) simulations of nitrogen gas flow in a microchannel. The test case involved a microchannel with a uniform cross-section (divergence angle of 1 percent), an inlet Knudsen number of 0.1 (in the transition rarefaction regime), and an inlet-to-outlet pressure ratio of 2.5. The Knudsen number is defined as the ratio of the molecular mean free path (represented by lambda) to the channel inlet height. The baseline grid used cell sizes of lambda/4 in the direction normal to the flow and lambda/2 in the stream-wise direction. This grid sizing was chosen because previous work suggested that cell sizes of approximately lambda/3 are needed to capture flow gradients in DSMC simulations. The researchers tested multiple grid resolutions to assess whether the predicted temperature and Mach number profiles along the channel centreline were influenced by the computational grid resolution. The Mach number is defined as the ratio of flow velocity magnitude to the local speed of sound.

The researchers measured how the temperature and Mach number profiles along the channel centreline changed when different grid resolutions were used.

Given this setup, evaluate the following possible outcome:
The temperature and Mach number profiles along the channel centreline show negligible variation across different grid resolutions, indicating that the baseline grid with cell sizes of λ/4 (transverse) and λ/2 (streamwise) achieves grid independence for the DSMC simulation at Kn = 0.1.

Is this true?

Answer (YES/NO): YES